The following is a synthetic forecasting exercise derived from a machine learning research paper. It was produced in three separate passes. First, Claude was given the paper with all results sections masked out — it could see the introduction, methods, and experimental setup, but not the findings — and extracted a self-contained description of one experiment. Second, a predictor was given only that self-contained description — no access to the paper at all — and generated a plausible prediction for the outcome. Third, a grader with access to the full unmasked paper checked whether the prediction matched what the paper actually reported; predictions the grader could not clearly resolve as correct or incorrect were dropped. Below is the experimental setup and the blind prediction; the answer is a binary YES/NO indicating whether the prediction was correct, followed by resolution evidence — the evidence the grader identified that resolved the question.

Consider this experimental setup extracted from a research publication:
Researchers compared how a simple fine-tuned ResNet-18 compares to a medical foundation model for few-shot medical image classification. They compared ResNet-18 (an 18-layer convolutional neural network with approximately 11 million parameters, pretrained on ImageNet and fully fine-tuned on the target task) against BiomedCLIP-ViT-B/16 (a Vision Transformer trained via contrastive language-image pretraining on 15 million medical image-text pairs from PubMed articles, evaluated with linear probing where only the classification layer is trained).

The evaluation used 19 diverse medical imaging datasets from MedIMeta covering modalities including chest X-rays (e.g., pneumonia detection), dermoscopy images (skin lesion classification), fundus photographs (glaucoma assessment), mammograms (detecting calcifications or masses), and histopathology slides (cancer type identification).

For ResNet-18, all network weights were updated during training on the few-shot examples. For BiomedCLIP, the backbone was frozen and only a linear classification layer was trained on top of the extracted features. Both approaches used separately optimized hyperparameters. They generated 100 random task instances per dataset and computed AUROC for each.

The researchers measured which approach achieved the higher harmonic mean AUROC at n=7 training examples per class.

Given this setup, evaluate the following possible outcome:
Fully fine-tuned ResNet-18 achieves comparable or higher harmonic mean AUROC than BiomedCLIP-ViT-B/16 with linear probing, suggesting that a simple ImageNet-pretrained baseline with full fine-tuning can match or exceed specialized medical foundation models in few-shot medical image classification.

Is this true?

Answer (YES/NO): NO